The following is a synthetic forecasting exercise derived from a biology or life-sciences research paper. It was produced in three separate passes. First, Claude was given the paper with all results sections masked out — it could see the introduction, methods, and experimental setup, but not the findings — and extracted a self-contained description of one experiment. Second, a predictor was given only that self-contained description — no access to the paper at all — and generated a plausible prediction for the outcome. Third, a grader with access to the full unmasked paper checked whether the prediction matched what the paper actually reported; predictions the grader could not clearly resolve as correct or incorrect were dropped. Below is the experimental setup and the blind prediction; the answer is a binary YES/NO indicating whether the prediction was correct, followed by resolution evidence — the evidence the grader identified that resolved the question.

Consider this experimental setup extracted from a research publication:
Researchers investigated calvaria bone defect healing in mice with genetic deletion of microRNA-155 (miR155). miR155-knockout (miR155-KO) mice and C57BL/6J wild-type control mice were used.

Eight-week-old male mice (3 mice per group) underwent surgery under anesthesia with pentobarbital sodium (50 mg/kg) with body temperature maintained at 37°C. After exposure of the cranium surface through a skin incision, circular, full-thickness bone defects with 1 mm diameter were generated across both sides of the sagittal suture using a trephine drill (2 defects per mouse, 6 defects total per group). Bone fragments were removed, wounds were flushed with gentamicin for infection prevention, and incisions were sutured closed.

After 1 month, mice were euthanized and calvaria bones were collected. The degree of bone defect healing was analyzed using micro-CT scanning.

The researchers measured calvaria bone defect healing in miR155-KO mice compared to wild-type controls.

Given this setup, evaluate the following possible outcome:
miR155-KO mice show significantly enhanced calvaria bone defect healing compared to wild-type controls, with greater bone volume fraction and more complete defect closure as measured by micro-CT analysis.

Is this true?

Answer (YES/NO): YES